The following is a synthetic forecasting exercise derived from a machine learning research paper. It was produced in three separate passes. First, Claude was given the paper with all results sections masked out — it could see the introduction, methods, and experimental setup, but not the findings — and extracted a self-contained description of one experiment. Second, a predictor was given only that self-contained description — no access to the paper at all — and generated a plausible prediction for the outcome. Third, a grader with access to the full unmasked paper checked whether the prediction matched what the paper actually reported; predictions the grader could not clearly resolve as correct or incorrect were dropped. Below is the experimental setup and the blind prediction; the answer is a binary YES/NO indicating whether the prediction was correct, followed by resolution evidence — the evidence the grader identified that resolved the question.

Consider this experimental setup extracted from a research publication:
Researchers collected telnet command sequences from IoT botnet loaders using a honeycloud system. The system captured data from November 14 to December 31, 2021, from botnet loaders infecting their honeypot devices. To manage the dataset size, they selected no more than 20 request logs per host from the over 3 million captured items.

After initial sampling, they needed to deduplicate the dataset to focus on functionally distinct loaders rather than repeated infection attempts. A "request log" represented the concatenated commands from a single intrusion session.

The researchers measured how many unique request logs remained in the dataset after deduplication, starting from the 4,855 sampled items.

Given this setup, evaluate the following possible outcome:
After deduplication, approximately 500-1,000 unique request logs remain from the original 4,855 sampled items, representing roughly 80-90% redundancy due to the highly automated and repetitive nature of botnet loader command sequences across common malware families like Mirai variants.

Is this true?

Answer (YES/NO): NO